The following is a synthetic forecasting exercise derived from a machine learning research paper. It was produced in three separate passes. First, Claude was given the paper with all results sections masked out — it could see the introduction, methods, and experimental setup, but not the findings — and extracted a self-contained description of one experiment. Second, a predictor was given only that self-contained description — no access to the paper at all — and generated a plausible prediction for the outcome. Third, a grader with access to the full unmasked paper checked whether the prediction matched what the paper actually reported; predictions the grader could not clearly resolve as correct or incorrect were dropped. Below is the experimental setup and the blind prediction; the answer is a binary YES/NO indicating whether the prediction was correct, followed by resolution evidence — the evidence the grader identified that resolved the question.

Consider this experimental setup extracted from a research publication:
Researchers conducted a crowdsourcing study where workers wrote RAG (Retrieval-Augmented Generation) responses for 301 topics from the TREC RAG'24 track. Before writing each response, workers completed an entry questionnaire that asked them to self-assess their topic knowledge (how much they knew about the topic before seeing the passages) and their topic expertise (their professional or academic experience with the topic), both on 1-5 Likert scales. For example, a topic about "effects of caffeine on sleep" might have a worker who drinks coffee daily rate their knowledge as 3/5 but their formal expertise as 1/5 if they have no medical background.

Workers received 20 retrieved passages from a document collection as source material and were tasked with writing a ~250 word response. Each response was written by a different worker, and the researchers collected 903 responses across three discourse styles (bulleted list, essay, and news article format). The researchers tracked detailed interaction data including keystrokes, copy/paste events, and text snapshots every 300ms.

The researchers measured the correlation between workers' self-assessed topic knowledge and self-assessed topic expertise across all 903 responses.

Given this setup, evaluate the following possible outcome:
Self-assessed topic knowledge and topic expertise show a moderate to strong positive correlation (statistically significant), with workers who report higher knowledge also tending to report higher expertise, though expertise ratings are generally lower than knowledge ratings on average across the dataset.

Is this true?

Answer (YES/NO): NO